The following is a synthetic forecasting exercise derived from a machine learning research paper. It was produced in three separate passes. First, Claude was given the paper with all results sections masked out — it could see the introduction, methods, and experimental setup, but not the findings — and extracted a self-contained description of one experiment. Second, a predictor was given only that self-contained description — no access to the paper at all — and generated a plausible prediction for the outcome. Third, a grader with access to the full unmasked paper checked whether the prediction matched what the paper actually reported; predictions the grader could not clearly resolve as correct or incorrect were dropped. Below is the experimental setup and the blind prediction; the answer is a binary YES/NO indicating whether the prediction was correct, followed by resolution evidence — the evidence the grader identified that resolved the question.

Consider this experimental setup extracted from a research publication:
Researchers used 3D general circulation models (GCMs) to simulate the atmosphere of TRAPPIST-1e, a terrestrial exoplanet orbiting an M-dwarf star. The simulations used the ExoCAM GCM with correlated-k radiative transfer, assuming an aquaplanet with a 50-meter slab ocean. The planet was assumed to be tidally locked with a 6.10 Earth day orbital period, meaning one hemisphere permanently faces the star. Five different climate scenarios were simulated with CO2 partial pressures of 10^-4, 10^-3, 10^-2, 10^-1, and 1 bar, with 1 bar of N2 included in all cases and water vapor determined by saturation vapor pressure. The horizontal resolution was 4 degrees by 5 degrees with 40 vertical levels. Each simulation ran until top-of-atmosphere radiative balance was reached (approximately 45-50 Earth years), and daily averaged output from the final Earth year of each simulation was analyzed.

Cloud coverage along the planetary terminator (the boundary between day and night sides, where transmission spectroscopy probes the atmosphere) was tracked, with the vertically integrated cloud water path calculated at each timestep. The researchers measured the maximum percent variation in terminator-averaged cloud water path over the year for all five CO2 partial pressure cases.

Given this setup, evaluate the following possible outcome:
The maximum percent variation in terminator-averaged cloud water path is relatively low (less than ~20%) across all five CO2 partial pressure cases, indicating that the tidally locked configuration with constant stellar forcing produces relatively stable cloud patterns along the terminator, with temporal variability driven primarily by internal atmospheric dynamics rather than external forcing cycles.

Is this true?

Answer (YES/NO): NO